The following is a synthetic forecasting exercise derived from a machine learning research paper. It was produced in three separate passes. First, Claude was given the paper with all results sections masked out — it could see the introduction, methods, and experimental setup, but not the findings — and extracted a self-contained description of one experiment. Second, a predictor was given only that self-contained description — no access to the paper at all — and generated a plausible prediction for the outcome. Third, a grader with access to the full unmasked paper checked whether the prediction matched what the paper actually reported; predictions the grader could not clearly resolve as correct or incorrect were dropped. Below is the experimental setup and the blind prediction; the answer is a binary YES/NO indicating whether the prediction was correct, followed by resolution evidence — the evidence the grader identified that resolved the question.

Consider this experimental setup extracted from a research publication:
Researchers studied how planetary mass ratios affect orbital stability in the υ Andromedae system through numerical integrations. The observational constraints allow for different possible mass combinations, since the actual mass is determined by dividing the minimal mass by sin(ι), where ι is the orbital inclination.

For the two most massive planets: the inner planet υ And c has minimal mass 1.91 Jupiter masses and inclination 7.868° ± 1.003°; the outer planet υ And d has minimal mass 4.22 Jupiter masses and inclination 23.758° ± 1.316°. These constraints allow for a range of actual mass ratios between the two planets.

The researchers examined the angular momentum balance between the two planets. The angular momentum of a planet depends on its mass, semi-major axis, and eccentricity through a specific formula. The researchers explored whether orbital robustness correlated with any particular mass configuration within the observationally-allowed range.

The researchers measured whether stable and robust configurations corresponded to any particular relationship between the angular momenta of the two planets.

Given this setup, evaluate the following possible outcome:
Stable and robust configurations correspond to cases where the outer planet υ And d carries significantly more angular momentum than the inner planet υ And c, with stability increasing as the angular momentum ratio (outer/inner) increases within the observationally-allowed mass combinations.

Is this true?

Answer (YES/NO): NO